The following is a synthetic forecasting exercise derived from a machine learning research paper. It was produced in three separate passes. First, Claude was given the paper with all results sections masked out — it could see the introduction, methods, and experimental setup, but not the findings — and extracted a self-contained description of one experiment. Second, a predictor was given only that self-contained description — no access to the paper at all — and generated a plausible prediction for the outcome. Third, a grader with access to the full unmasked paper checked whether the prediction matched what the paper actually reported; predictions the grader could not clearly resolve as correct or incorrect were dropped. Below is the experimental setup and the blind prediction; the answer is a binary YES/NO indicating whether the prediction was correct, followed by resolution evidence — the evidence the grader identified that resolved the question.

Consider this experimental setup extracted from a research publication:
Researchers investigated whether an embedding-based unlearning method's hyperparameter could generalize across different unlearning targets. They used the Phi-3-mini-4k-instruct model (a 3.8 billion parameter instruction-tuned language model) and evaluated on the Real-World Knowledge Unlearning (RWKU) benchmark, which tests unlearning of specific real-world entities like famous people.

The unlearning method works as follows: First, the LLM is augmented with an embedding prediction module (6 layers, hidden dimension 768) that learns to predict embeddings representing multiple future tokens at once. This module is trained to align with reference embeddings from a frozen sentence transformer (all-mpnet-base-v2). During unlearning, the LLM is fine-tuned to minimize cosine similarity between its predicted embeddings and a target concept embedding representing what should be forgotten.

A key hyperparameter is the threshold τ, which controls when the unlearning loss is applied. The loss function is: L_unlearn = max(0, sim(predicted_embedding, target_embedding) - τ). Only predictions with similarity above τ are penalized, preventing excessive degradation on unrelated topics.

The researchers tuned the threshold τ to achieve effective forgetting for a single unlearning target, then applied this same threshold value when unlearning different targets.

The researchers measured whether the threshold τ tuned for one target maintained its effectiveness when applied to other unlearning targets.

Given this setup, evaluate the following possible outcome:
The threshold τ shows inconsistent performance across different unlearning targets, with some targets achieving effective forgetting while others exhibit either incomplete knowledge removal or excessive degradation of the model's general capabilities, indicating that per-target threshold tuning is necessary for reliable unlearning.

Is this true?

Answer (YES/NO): YES